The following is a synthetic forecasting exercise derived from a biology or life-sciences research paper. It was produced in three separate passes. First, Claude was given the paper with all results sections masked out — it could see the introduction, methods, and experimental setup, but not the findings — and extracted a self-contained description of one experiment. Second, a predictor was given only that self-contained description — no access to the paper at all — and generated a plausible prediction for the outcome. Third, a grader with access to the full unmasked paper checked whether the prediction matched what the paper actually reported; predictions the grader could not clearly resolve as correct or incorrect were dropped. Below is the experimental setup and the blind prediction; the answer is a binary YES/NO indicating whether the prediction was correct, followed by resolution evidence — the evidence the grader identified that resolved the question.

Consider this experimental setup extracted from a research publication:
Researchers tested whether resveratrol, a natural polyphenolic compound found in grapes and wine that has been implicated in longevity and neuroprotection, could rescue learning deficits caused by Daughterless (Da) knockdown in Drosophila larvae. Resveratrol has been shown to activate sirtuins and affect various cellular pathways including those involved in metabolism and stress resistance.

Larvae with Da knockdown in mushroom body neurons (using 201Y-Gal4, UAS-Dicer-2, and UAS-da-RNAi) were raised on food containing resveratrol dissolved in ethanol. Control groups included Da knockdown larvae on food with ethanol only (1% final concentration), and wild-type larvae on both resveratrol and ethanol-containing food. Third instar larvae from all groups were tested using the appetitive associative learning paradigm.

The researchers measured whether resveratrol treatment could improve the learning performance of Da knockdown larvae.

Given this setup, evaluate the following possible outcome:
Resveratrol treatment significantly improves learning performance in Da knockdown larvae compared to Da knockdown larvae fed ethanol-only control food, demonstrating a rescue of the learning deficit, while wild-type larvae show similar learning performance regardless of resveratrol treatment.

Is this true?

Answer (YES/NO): NO